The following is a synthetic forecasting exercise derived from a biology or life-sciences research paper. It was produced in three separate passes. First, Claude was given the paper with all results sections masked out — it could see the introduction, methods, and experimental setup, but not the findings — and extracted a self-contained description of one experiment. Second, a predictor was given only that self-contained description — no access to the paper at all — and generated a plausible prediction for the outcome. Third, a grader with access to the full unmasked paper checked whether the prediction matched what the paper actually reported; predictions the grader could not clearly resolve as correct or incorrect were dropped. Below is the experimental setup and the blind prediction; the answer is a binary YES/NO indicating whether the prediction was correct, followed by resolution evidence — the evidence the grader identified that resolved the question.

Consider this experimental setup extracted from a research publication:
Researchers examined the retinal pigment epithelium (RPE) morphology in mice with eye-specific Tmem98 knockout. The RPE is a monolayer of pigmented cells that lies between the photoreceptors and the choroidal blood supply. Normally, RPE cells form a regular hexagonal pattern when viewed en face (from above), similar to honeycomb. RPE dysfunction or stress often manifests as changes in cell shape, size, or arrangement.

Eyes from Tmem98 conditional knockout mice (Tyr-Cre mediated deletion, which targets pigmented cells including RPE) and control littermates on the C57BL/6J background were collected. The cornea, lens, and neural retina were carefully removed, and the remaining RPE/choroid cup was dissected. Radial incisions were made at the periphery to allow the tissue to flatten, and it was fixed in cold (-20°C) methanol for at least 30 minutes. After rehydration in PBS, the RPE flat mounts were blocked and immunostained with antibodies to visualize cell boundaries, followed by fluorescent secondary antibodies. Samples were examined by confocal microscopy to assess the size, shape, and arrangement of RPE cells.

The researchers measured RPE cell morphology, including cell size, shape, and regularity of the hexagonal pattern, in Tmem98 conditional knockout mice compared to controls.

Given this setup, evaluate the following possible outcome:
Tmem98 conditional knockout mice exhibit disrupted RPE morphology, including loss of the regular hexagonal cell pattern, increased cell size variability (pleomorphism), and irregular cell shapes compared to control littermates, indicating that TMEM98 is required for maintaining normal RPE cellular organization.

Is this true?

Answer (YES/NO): YES